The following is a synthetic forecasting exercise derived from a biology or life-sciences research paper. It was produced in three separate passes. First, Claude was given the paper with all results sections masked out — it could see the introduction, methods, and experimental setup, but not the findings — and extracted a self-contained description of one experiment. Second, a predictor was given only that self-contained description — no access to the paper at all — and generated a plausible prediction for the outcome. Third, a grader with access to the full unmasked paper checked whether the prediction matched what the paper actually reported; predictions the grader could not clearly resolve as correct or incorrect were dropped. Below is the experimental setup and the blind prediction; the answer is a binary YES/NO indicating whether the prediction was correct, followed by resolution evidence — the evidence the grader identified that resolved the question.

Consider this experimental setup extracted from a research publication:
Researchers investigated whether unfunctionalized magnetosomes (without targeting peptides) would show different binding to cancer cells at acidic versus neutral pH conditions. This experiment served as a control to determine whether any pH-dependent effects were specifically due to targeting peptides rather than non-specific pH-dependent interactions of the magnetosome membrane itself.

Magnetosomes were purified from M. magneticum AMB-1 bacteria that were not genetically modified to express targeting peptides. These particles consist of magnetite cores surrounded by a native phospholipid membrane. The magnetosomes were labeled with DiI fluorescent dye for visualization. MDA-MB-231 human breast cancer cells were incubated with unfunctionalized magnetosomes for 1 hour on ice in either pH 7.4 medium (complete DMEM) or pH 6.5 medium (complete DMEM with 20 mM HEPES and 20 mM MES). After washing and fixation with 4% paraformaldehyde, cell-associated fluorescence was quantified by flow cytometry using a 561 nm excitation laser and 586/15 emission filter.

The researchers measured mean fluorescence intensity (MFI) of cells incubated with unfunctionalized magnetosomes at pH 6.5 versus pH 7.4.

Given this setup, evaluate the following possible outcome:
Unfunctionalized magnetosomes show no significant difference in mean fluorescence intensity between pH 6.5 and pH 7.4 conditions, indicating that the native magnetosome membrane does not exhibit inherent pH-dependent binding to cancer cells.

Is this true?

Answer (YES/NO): YES